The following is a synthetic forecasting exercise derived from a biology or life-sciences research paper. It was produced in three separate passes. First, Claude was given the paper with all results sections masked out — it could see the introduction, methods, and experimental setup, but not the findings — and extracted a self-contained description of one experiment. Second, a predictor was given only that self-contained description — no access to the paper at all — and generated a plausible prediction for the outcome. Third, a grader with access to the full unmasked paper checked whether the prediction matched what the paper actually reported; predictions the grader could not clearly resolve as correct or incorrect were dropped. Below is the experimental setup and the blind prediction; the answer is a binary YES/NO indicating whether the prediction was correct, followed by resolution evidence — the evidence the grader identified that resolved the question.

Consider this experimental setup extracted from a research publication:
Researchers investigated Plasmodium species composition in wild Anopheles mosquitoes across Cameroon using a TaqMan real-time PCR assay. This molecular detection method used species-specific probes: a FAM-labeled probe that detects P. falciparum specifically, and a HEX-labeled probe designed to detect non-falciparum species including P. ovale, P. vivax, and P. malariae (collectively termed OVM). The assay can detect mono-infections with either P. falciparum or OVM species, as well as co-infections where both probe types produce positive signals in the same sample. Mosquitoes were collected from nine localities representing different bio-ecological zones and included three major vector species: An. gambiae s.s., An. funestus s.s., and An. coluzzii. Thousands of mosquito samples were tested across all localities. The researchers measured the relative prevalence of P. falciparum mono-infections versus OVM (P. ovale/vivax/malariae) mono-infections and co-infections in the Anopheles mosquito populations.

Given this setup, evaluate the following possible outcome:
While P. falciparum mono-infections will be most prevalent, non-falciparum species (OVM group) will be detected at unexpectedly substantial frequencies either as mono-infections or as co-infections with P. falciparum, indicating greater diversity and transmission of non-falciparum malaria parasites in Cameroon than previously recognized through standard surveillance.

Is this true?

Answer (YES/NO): YES